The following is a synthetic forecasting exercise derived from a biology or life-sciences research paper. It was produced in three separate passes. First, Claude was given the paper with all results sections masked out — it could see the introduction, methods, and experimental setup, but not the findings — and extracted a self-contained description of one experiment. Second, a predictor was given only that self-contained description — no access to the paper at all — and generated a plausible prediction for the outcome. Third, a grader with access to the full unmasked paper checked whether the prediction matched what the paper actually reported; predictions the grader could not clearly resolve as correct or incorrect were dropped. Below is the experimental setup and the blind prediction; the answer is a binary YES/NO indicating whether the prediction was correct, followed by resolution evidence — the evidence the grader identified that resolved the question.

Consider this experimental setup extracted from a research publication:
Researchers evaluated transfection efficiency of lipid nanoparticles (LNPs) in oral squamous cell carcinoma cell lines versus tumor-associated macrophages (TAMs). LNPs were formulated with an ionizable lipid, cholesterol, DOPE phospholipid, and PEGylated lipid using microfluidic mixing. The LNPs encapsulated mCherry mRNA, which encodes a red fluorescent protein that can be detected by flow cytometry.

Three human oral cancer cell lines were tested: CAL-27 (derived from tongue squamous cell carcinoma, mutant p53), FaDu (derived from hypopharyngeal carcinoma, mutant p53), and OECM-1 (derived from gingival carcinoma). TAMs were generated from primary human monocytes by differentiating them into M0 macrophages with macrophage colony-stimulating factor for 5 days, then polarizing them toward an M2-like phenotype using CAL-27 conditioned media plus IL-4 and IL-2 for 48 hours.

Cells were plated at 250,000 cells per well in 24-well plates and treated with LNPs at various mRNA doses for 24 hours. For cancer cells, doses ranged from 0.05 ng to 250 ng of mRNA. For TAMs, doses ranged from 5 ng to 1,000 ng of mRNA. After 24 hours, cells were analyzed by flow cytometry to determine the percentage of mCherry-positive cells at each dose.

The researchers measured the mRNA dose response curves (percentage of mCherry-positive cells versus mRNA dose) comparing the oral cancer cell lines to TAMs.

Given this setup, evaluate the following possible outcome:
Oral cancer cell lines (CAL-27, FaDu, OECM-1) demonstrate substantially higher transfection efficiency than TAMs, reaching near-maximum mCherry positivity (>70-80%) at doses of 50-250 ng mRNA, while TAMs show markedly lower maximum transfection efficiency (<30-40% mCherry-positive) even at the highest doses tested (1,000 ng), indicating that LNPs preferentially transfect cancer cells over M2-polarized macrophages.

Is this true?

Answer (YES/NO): NO